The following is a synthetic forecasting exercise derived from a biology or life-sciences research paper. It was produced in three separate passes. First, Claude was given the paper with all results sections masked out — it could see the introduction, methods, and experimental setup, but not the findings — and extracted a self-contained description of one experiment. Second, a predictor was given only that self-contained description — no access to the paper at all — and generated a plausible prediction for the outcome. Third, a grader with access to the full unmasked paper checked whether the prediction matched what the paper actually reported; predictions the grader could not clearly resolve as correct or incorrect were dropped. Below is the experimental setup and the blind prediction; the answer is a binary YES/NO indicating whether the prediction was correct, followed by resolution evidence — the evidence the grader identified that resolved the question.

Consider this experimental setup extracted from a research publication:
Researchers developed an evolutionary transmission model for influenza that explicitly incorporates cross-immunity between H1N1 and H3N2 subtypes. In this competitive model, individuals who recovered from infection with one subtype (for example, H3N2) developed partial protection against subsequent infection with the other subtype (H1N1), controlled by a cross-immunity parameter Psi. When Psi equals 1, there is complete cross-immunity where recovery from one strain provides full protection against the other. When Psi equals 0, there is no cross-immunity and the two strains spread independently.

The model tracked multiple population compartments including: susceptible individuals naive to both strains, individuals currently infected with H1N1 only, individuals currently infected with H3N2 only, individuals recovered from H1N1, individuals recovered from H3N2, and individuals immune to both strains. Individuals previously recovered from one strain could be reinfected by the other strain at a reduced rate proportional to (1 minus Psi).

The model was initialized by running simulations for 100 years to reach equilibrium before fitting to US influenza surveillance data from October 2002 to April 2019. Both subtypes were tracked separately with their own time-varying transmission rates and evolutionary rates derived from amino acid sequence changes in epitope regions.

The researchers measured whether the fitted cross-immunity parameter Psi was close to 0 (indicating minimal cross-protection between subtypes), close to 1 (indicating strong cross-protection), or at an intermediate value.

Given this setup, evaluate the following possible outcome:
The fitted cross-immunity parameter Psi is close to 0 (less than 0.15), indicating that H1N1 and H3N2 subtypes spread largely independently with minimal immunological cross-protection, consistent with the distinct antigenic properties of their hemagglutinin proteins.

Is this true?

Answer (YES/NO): NO